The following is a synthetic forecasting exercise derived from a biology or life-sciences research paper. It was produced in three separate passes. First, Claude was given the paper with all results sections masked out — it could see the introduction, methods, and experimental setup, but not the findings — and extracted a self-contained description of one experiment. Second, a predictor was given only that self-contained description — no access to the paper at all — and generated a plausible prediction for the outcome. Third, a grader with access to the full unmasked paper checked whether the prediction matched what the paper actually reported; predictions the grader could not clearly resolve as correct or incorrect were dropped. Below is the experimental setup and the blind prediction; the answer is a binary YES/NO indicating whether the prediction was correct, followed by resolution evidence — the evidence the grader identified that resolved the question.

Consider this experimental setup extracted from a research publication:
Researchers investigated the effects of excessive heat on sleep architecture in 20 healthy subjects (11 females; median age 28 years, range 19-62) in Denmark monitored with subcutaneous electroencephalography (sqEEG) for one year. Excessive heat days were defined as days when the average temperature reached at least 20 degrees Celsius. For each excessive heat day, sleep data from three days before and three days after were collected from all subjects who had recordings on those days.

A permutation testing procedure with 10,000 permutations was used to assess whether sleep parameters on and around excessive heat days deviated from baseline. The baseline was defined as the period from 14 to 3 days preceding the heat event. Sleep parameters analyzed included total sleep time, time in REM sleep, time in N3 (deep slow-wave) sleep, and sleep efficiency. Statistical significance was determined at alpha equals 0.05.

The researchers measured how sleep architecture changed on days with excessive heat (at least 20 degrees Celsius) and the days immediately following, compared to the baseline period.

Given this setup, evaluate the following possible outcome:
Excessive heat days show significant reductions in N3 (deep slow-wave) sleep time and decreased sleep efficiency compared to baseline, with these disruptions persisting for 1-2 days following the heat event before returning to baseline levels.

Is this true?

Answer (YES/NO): NO